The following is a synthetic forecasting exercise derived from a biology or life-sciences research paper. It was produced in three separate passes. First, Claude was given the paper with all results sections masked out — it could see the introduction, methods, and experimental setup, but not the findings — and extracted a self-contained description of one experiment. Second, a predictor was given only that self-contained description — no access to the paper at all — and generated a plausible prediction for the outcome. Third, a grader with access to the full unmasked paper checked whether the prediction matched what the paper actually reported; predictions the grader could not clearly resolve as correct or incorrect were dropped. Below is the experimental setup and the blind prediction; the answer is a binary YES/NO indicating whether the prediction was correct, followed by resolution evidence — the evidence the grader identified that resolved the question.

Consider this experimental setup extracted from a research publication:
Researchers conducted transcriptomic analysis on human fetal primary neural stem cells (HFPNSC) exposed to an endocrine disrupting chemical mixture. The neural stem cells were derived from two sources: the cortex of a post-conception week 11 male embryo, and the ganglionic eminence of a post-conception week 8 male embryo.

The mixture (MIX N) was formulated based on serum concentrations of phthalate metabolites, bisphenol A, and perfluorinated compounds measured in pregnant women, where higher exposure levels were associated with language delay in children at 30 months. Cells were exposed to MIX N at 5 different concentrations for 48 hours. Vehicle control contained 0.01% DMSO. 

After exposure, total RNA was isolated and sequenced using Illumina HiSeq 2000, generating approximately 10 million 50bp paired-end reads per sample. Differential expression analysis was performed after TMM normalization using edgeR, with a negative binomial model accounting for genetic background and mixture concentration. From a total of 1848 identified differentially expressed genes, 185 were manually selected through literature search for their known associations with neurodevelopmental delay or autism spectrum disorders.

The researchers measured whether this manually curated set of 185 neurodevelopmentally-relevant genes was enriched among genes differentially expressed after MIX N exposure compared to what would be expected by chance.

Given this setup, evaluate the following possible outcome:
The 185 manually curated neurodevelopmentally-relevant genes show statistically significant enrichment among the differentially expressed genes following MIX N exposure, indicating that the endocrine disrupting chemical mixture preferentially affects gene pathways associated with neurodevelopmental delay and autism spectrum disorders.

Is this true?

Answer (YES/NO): YES